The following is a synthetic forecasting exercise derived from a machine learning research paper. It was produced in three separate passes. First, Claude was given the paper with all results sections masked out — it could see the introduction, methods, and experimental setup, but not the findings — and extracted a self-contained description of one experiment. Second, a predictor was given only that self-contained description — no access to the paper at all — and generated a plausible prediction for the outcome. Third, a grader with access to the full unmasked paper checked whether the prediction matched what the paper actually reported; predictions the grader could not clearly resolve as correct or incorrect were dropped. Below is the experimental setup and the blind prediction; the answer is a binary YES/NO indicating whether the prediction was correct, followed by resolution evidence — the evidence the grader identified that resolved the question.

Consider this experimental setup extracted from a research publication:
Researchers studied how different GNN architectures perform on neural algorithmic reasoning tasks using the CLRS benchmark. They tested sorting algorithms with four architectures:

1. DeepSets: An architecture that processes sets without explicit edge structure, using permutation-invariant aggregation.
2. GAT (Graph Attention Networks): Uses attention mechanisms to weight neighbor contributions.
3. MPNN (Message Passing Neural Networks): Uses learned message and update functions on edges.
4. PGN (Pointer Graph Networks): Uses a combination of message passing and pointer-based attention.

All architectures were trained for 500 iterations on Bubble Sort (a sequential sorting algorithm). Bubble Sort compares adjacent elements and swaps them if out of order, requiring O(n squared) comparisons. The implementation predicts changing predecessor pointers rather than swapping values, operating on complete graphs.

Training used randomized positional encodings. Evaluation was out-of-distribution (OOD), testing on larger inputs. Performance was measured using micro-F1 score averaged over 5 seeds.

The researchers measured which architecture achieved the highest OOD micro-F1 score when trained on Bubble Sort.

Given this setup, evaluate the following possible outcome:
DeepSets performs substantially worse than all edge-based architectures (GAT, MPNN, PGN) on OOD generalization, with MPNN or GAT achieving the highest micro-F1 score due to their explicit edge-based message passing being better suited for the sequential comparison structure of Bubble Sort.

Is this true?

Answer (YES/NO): NO